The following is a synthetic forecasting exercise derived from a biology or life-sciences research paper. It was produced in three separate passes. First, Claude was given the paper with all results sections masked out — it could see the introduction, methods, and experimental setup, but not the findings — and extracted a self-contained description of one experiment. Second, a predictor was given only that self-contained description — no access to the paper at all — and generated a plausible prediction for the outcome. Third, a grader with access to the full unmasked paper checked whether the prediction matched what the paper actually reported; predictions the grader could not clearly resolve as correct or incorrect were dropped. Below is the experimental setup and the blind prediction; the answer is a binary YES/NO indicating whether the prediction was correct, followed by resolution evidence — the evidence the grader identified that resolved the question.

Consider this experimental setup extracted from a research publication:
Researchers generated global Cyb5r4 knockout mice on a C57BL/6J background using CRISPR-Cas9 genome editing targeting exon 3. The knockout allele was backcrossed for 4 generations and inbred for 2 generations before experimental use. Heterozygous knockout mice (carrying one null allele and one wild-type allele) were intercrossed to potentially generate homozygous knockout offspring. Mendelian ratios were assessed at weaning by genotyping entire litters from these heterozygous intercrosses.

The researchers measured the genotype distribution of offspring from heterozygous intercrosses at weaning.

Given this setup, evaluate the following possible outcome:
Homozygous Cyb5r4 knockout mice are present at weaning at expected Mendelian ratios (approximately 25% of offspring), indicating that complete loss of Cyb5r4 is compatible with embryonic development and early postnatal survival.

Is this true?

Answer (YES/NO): NO